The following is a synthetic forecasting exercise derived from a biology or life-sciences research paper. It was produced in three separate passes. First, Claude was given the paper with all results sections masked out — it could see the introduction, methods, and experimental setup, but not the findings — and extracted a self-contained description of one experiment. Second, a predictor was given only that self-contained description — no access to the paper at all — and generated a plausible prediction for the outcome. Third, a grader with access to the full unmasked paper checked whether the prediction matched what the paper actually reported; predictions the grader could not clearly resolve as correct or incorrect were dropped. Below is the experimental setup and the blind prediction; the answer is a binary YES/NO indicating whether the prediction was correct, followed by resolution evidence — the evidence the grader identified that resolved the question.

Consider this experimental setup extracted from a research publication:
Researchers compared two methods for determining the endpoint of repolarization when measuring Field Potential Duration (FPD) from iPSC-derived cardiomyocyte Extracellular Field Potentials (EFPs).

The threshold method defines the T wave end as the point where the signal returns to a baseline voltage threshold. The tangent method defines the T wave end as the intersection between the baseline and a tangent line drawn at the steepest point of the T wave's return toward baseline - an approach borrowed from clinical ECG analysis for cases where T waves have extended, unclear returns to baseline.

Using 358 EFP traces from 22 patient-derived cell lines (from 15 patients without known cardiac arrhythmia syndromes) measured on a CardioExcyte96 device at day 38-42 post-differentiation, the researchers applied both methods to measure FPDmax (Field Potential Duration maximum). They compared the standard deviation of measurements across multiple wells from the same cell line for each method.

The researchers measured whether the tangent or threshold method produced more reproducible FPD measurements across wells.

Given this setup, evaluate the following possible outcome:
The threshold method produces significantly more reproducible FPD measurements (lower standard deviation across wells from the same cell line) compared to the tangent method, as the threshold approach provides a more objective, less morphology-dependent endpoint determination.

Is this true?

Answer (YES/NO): NO